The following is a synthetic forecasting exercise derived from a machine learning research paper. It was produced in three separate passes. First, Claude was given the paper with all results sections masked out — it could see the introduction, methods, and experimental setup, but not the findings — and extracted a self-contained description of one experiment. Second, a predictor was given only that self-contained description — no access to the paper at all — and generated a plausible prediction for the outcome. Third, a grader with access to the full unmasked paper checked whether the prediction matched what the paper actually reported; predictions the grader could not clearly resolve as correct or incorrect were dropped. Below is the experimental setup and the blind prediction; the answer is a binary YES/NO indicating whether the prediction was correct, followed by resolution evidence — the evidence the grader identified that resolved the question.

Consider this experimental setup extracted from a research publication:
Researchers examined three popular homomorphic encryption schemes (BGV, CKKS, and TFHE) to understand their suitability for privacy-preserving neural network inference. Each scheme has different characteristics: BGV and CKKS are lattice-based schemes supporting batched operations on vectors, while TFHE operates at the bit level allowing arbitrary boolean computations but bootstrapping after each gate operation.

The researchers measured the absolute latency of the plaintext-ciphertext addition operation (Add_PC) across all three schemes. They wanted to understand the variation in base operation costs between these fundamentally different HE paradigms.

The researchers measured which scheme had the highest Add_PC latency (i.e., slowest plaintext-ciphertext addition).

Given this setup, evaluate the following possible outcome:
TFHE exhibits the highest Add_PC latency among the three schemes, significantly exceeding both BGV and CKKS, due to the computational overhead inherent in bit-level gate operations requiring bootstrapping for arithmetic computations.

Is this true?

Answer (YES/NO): YES